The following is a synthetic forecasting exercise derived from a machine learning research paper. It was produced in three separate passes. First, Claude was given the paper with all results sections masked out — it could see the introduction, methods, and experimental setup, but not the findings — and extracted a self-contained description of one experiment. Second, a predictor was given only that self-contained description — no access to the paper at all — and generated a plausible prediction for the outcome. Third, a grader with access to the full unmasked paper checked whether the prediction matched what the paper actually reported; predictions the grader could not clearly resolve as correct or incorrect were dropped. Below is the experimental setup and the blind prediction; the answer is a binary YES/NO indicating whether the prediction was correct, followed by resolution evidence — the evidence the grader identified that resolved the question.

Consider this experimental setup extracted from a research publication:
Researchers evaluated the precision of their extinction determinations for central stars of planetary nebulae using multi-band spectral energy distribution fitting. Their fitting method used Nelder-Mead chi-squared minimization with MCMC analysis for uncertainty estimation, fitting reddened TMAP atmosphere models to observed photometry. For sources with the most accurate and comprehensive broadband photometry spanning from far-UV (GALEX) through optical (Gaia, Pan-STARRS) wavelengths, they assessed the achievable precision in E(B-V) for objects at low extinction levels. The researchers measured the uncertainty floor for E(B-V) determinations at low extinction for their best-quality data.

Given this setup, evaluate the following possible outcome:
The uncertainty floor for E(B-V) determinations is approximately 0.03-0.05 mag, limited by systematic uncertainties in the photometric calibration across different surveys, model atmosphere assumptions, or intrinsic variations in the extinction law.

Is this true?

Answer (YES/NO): NO